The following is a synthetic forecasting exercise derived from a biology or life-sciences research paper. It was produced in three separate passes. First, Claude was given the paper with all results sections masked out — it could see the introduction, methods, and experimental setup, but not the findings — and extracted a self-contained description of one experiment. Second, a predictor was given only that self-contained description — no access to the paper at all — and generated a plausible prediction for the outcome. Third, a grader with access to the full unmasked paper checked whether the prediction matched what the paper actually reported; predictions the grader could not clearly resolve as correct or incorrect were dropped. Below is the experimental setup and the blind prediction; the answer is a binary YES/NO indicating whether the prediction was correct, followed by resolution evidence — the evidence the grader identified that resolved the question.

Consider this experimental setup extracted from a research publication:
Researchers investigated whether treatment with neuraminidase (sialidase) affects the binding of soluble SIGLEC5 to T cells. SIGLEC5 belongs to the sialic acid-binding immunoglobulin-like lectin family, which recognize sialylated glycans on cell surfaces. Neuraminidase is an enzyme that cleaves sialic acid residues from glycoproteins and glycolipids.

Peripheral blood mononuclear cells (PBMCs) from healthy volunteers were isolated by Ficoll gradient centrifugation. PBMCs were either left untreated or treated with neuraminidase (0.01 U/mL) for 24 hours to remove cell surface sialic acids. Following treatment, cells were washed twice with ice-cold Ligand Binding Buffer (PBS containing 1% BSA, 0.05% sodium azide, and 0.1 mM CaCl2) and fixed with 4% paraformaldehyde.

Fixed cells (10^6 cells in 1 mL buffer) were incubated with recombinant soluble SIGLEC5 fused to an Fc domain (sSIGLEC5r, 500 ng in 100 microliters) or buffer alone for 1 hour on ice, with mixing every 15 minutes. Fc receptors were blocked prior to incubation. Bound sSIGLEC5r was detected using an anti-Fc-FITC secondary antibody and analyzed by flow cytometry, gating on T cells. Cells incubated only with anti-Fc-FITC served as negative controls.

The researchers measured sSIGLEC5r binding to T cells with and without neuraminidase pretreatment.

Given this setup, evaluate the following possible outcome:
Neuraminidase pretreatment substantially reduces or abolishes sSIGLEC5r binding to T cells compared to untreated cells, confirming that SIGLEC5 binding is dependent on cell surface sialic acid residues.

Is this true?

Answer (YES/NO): YES